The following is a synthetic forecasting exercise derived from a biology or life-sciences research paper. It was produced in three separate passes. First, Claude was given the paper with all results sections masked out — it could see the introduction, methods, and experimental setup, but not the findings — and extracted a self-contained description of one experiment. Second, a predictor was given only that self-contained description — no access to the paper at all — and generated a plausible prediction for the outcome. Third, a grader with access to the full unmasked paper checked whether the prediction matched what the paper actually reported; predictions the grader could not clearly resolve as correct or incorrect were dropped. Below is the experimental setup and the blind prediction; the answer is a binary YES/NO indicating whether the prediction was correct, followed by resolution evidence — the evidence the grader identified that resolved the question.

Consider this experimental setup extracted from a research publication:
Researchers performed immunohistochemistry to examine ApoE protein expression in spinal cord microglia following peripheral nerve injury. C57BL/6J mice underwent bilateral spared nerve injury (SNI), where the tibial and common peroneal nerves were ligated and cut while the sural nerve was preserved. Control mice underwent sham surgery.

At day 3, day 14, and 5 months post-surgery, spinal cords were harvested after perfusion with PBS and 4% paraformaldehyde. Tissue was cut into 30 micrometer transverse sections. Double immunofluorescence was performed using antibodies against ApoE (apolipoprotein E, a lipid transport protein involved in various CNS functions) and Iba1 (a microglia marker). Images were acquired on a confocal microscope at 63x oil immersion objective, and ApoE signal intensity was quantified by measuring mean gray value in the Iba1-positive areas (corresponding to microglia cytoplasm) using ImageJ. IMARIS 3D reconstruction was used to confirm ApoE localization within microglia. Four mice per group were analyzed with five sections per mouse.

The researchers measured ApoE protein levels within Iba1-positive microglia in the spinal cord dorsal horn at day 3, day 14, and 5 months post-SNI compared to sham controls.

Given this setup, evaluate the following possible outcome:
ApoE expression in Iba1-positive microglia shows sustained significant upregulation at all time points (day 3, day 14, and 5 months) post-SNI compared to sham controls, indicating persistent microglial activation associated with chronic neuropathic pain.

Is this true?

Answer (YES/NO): NO